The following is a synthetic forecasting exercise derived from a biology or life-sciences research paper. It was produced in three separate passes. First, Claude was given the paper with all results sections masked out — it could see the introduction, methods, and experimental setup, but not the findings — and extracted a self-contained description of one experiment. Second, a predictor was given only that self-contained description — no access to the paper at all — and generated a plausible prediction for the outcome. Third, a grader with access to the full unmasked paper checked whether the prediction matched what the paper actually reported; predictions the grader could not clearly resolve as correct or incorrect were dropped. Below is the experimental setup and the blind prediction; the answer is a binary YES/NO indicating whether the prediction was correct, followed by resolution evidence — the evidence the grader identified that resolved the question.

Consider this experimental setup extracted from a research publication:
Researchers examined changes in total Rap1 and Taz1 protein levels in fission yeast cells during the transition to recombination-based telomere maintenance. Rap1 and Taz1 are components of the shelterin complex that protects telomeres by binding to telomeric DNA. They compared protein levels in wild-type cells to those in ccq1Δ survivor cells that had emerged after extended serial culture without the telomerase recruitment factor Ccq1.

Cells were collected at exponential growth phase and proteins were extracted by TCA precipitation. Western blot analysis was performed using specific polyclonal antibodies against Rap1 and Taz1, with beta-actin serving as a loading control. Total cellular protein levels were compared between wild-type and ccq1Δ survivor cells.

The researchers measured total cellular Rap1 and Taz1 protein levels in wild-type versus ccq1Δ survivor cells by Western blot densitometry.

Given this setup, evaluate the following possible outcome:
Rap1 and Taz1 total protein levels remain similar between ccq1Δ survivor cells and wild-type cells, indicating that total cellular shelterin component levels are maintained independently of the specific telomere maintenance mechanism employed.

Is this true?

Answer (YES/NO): NO